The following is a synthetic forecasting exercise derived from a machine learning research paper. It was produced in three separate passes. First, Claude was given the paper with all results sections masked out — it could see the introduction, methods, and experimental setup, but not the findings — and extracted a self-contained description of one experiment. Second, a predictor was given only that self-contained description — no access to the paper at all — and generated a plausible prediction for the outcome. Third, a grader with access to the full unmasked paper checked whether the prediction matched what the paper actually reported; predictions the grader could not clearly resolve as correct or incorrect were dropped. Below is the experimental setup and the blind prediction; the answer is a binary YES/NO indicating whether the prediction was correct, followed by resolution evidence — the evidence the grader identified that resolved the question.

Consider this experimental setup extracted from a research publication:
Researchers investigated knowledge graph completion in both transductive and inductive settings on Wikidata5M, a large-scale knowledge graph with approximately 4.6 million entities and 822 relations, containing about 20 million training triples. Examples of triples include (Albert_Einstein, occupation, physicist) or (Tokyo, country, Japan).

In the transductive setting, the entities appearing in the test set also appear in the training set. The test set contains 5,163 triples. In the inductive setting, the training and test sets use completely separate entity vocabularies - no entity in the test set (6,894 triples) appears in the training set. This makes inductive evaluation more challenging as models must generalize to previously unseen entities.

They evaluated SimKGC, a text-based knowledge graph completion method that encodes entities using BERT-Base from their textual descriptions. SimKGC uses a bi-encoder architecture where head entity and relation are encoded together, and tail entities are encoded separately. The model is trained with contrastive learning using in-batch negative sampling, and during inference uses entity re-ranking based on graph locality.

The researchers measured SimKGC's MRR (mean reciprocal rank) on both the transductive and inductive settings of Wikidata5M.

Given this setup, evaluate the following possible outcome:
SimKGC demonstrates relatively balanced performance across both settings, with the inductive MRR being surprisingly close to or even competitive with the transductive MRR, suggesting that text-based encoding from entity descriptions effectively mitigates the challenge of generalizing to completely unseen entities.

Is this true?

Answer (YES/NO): NO